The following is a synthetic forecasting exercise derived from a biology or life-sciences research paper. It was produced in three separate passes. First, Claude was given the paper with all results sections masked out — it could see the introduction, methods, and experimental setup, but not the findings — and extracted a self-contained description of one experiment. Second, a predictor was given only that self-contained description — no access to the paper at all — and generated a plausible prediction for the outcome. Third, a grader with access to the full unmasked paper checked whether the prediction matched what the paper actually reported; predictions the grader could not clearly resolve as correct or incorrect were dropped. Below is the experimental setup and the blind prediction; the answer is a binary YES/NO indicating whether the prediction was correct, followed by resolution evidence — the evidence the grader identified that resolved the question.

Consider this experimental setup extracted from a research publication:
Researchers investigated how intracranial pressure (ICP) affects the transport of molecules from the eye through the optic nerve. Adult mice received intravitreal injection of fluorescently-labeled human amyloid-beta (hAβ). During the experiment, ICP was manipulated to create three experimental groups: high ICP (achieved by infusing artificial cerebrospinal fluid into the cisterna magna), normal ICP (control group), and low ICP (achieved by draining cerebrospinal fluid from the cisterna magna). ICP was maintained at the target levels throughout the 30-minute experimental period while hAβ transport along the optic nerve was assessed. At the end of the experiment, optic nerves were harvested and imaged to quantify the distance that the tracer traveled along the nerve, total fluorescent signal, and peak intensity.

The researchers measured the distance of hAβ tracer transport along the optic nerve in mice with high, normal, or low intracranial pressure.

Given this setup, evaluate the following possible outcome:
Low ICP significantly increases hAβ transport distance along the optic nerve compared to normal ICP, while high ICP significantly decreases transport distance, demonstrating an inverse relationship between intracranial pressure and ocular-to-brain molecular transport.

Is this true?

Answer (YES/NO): NO